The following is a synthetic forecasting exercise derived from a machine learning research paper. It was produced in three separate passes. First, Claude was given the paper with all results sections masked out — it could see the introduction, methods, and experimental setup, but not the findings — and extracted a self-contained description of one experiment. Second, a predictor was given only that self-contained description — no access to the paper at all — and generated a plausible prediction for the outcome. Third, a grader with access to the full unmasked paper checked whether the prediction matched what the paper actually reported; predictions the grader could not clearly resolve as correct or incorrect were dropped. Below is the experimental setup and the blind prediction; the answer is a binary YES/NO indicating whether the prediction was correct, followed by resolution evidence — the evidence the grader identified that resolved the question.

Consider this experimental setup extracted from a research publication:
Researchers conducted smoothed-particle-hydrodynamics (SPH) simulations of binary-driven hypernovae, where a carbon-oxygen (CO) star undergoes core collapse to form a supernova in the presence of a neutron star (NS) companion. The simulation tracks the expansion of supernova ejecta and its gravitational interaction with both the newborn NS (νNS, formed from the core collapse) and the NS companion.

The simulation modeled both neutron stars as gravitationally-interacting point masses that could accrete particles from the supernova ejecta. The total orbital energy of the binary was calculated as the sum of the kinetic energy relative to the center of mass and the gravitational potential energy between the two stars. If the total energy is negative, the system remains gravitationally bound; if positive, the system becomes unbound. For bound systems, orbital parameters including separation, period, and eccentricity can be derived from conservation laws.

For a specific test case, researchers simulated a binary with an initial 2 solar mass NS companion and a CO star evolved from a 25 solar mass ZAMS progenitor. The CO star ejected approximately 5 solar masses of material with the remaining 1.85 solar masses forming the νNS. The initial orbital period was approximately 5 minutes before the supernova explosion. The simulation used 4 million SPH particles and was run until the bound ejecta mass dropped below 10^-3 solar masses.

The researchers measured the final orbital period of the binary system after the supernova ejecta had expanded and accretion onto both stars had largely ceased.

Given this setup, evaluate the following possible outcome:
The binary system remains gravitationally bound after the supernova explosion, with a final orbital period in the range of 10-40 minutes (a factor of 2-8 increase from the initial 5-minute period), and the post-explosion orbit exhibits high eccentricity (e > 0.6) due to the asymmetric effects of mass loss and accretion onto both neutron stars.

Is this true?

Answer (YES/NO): NO